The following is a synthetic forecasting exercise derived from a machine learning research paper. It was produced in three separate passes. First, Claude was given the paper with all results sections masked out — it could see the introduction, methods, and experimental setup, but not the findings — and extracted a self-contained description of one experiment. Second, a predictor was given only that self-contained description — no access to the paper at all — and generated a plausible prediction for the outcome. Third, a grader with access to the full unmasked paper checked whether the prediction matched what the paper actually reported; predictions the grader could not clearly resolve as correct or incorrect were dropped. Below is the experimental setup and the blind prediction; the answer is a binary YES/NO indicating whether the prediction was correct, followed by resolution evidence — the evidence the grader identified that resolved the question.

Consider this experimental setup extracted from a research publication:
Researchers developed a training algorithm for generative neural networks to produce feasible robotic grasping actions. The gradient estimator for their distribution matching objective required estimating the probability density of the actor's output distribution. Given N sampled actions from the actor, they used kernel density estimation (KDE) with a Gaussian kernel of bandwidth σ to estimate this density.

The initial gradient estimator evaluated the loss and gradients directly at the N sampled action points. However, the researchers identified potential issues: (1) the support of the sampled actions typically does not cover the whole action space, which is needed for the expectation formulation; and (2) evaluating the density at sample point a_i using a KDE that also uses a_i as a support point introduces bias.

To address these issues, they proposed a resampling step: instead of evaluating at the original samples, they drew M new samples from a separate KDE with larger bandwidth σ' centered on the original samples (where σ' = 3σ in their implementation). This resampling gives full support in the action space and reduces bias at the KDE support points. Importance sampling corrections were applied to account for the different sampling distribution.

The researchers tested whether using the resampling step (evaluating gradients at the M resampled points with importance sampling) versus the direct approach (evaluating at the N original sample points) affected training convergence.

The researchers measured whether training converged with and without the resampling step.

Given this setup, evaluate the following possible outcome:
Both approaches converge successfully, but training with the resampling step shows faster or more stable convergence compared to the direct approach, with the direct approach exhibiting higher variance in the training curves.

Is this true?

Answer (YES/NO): NO